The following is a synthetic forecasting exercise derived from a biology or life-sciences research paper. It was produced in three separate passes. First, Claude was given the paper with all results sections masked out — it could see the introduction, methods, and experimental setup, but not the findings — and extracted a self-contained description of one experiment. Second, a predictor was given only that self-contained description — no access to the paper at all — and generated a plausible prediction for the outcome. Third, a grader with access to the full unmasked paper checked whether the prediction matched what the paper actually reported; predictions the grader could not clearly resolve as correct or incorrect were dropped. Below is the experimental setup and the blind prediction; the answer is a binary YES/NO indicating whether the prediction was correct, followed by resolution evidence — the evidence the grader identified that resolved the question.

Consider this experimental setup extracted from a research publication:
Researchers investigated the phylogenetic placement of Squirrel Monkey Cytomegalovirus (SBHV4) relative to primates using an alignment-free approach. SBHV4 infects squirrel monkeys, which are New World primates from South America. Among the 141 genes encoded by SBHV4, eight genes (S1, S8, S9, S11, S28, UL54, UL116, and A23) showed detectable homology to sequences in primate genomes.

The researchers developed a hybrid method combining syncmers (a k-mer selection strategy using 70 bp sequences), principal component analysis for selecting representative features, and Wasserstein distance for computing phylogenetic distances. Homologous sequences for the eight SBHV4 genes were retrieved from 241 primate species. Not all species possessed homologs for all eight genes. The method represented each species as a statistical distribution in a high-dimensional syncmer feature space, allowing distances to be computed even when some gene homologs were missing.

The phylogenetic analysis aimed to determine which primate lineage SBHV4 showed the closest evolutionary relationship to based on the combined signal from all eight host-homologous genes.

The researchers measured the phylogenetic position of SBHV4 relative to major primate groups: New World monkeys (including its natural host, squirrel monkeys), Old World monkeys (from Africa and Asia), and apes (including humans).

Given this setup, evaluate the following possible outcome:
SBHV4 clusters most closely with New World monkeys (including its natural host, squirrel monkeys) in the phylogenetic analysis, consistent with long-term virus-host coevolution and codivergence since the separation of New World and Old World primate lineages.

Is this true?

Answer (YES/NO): NO